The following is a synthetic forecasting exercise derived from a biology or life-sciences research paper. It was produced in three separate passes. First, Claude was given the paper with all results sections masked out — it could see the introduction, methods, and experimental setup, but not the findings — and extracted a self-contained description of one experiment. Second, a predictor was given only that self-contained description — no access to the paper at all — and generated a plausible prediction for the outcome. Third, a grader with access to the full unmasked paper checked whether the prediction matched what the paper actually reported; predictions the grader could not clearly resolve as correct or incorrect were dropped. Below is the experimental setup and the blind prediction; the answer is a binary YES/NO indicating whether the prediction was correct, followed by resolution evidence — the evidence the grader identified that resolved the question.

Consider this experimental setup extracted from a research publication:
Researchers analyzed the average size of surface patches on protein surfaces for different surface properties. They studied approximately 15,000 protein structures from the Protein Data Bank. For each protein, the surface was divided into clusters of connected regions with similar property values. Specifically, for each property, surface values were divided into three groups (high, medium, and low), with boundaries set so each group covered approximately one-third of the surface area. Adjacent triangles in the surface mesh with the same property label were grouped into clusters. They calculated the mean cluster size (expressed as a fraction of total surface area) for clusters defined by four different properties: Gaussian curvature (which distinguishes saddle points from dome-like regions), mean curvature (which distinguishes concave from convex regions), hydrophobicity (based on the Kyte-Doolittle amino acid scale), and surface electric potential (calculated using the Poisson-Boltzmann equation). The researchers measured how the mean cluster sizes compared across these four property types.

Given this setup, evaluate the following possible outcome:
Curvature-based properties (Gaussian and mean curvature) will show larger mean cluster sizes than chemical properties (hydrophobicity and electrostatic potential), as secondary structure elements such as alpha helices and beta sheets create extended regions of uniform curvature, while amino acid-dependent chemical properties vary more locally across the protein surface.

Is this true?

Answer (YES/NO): NO